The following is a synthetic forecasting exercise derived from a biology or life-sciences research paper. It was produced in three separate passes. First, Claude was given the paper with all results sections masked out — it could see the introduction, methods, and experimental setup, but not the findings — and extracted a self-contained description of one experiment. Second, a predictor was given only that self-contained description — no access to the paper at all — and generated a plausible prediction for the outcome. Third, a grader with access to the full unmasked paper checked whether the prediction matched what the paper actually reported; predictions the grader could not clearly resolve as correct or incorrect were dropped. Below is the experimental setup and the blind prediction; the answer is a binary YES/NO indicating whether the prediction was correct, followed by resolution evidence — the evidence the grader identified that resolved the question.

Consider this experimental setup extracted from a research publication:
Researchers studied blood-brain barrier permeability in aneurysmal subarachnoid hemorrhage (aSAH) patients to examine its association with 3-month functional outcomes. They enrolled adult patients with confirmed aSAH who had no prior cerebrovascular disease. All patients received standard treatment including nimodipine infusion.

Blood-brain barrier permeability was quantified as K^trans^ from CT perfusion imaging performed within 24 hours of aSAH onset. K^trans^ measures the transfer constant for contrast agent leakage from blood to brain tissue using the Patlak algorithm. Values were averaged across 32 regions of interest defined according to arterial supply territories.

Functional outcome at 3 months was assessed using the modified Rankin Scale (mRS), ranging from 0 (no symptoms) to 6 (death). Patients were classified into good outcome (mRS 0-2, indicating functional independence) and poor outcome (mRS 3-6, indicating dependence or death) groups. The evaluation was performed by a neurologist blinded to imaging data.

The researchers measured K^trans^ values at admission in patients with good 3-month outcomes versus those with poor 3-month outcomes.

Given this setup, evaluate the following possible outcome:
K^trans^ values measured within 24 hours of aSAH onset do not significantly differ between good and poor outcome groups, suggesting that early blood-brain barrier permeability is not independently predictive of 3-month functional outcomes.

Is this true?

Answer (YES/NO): YES